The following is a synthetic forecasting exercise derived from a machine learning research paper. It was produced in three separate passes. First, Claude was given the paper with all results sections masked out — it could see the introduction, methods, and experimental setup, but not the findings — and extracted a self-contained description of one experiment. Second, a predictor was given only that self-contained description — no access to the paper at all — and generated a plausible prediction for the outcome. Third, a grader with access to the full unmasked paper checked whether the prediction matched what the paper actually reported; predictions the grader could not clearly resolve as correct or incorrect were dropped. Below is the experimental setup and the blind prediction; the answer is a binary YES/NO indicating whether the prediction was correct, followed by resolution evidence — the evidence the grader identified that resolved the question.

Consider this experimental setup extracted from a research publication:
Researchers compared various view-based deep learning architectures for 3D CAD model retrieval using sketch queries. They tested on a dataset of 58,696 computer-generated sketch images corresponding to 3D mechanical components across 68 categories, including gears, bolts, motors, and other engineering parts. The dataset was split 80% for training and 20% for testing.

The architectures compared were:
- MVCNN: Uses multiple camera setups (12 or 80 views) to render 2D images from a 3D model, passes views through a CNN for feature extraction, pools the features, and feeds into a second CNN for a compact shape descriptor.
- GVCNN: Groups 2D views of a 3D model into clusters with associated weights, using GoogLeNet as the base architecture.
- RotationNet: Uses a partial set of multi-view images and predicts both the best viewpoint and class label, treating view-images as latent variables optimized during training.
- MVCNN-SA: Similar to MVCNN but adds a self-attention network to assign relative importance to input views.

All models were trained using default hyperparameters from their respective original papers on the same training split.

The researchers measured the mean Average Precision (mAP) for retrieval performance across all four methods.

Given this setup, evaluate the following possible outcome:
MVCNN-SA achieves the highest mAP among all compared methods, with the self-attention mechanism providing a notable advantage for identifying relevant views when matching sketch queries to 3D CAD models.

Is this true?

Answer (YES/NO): YES